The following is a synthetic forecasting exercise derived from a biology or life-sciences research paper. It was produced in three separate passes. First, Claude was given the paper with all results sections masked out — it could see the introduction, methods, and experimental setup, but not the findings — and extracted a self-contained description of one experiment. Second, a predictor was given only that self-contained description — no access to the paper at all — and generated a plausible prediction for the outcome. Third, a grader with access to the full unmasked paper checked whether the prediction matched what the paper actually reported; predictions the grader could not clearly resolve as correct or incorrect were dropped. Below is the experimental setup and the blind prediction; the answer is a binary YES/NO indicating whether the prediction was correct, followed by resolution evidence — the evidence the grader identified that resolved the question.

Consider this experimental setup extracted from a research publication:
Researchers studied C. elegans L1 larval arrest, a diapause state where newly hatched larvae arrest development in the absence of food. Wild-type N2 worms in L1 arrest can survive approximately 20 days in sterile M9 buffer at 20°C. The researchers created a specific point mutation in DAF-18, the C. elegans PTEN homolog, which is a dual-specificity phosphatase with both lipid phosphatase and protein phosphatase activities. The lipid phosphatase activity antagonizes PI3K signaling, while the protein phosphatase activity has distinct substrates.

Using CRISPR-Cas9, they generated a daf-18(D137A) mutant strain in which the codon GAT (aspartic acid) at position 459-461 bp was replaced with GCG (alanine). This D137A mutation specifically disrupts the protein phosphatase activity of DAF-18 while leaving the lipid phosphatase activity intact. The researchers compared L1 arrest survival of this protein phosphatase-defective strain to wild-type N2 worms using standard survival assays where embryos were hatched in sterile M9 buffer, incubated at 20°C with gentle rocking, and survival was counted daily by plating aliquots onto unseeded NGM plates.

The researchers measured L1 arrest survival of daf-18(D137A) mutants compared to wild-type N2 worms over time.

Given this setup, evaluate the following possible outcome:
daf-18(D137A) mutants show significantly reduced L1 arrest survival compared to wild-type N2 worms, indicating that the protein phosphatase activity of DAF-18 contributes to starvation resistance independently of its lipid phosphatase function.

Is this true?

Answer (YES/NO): YES